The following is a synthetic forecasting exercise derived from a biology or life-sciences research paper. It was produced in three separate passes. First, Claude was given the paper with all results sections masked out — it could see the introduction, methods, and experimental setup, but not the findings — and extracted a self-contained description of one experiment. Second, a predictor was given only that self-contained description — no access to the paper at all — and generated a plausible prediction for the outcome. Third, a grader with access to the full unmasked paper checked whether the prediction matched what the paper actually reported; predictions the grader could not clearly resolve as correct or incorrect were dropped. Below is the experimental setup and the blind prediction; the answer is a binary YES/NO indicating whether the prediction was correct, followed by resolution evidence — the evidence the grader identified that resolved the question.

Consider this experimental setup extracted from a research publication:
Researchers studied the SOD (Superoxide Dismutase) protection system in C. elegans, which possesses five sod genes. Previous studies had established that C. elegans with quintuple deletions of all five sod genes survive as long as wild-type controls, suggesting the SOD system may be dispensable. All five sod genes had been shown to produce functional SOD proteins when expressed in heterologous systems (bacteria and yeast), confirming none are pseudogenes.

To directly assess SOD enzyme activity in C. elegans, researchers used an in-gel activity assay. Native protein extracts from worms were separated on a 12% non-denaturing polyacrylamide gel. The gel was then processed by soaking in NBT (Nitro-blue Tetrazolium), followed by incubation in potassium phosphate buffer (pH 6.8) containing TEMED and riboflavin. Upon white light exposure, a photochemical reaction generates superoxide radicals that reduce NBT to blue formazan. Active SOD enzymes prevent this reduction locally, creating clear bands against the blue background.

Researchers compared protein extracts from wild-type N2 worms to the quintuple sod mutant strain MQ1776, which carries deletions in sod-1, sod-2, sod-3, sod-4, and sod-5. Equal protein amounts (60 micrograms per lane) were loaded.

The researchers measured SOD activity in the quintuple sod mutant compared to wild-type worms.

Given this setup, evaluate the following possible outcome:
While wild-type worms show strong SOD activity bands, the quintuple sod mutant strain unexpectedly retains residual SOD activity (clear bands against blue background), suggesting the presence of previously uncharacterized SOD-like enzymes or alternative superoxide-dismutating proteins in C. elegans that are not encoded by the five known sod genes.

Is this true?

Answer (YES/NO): NO